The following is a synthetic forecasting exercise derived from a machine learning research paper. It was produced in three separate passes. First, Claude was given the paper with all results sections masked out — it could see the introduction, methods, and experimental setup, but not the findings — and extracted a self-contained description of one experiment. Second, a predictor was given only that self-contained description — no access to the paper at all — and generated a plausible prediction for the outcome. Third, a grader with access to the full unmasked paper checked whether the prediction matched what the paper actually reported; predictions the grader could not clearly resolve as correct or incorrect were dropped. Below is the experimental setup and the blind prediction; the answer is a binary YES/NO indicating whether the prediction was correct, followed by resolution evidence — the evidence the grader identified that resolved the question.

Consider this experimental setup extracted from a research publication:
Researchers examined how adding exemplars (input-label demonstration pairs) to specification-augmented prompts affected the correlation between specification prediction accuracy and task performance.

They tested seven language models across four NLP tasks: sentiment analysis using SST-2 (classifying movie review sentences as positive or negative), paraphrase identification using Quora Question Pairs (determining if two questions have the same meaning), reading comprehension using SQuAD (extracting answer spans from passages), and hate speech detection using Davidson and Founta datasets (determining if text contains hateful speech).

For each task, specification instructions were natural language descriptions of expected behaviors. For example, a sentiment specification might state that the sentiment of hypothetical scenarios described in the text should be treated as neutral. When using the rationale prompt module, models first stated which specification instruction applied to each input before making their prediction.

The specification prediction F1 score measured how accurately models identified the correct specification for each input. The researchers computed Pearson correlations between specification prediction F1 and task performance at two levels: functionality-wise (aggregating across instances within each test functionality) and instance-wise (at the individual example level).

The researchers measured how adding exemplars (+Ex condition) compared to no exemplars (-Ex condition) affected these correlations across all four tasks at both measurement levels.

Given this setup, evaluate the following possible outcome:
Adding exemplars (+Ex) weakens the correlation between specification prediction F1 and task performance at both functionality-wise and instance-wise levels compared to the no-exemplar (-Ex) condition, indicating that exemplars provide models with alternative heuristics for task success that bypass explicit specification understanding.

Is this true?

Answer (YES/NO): YES